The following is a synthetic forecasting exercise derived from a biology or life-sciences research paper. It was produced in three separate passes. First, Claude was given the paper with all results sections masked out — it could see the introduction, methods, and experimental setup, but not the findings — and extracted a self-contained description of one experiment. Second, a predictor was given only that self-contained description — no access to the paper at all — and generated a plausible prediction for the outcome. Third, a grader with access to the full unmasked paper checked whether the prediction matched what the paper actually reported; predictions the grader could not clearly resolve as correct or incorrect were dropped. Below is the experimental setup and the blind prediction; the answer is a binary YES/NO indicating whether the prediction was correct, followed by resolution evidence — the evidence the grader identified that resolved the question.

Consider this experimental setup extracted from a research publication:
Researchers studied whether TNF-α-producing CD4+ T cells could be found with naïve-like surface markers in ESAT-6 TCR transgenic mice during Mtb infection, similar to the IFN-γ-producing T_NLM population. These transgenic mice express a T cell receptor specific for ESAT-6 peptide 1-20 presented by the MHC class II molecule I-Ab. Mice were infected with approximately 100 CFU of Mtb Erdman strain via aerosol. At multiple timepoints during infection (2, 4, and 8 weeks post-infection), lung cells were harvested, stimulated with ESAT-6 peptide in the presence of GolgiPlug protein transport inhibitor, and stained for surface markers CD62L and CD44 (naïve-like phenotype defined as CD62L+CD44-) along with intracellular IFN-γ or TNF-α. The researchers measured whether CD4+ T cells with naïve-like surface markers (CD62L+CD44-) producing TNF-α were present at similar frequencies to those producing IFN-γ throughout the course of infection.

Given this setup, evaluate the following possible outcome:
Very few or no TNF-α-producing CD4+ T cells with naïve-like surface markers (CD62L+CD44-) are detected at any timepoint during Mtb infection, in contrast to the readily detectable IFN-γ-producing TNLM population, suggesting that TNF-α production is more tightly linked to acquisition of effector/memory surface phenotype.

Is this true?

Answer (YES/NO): YES